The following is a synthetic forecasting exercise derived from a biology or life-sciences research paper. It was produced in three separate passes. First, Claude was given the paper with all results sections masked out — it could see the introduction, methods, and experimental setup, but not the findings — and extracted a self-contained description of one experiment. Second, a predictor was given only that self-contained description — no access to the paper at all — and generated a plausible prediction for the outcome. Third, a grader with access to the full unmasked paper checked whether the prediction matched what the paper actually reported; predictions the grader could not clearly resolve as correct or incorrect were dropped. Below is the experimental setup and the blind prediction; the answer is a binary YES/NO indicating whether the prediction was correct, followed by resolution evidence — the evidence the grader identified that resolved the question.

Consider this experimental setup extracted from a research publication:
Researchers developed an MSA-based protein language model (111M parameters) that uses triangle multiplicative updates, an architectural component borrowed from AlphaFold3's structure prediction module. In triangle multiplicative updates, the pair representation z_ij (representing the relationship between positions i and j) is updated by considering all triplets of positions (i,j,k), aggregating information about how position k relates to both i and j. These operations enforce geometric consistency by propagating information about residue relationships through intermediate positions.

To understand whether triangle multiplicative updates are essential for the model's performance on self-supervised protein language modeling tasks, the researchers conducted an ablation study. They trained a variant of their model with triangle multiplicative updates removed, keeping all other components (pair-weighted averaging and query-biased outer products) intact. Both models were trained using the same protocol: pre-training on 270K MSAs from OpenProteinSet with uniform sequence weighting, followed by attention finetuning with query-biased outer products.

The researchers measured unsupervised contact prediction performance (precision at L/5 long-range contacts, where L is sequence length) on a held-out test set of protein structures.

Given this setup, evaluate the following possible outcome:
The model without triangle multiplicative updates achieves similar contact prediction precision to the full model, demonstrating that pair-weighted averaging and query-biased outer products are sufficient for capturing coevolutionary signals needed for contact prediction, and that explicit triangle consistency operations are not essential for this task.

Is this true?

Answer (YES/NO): NO